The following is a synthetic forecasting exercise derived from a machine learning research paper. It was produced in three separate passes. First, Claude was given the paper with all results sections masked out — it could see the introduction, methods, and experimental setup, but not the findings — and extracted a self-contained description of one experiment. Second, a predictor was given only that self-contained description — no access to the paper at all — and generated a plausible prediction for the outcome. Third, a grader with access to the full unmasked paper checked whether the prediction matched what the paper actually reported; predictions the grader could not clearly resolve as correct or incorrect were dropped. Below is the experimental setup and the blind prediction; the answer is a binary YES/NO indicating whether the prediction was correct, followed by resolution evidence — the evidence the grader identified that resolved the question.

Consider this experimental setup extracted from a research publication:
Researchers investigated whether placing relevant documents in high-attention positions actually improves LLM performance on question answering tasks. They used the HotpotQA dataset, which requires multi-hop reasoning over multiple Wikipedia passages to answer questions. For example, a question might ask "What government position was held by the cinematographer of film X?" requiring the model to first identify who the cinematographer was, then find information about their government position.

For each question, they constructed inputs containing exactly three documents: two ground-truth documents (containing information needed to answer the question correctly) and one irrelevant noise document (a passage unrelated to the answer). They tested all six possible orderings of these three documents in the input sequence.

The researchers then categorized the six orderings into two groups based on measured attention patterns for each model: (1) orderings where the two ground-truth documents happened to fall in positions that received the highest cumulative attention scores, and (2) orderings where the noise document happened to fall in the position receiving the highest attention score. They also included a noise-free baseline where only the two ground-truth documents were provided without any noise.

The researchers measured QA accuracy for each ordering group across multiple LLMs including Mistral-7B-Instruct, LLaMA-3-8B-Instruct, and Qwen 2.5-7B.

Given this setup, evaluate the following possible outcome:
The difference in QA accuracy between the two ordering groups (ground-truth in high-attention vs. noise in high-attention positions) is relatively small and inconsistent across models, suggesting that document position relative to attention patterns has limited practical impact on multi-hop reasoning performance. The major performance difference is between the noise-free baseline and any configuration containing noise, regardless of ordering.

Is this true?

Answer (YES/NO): NO